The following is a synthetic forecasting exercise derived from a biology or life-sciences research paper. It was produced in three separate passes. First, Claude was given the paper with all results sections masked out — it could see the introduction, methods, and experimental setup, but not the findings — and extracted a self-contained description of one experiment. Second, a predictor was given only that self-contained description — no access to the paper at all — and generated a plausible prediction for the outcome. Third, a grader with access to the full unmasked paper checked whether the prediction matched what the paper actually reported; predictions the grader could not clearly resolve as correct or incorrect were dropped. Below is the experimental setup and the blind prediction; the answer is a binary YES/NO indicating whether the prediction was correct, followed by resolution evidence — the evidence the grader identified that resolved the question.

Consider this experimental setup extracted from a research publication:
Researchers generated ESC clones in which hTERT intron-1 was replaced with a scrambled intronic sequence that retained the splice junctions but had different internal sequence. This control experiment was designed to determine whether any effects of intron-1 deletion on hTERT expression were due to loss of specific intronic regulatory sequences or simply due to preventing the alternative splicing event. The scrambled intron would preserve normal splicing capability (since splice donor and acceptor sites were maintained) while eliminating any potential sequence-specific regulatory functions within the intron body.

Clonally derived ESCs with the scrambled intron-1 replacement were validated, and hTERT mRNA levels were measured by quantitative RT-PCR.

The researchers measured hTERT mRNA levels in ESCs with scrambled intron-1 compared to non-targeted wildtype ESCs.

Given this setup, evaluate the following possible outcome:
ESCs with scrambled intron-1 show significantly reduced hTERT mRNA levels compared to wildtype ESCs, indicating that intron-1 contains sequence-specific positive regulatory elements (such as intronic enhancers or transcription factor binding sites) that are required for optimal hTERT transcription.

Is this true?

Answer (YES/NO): NO